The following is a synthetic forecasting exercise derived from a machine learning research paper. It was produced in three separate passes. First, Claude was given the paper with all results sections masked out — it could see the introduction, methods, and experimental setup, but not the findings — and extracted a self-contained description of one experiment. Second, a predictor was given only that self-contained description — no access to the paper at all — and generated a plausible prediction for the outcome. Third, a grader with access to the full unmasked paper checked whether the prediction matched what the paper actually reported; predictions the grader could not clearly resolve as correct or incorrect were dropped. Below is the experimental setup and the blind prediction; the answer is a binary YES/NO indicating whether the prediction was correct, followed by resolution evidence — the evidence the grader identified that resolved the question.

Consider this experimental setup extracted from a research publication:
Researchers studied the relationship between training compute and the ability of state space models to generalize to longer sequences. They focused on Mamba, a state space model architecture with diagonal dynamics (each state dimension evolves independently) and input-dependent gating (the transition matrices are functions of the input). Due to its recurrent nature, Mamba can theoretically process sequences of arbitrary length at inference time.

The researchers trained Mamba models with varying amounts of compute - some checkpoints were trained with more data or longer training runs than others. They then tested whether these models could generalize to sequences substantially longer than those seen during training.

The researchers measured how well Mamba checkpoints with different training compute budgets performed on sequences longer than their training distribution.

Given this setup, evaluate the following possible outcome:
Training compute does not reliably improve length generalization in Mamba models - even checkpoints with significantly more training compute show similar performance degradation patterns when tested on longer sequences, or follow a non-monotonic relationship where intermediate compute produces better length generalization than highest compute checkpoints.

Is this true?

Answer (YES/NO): YES